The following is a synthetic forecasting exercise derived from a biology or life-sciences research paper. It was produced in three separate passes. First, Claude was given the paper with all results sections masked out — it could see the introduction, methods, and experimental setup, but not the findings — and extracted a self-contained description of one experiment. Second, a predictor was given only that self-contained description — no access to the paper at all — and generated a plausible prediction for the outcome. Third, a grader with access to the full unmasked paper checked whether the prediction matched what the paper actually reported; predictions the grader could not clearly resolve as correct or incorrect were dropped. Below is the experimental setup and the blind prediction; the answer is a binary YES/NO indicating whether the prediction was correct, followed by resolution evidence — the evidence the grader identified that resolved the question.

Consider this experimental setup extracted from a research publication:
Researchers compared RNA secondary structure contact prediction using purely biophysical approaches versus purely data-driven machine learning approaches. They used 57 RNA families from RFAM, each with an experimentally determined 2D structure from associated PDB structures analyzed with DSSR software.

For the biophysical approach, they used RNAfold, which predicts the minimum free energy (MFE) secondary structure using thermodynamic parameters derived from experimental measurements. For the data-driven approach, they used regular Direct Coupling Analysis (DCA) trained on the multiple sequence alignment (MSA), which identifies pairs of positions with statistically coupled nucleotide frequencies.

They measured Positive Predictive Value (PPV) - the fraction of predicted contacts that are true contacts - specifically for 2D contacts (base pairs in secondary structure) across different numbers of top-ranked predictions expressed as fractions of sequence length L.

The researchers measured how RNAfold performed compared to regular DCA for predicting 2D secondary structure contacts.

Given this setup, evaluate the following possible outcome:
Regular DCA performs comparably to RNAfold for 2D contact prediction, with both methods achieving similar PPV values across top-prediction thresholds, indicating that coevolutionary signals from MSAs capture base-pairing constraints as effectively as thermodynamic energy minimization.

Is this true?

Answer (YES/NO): NO